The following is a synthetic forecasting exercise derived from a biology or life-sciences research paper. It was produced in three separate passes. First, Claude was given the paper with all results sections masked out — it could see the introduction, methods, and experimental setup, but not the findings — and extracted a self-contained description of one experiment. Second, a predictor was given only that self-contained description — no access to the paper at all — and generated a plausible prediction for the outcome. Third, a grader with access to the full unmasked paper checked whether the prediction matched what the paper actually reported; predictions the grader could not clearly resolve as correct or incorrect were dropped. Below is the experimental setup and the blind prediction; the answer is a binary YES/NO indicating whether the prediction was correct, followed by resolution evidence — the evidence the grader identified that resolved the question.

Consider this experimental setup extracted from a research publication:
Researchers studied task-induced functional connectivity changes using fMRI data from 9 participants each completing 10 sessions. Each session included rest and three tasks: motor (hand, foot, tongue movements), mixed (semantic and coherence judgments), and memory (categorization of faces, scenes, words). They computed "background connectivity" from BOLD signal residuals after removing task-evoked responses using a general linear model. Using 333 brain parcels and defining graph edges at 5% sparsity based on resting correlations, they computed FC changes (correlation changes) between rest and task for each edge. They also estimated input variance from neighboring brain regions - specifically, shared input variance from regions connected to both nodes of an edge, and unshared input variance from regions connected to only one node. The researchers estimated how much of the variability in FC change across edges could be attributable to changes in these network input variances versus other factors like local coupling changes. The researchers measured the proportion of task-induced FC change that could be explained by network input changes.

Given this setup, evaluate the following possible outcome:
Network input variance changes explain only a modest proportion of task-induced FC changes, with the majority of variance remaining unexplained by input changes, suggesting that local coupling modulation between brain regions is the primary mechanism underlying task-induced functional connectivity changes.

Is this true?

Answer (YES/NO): YES